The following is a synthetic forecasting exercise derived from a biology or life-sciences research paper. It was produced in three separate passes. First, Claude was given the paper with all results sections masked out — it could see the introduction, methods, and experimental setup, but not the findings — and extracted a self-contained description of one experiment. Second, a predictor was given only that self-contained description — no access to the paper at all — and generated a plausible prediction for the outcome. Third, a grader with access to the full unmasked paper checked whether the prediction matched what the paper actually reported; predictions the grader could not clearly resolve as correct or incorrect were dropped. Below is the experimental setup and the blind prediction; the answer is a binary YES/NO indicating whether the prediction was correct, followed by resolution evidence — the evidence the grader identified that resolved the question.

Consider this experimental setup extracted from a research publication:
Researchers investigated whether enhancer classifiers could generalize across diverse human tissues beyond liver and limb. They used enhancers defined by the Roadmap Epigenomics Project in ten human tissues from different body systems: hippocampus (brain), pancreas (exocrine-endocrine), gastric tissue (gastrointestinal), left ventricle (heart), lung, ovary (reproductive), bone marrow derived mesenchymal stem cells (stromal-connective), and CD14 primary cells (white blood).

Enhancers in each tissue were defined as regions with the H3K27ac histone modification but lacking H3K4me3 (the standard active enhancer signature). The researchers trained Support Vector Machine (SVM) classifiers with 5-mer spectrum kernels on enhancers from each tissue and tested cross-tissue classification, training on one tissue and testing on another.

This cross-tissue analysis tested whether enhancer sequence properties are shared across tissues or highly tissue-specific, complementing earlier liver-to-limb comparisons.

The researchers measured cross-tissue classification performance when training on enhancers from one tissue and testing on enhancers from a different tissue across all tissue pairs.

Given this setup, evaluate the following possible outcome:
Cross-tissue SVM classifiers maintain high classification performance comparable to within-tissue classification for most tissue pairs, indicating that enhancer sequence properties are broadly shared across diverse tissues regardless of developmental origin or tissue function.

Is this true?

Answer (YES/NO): NO